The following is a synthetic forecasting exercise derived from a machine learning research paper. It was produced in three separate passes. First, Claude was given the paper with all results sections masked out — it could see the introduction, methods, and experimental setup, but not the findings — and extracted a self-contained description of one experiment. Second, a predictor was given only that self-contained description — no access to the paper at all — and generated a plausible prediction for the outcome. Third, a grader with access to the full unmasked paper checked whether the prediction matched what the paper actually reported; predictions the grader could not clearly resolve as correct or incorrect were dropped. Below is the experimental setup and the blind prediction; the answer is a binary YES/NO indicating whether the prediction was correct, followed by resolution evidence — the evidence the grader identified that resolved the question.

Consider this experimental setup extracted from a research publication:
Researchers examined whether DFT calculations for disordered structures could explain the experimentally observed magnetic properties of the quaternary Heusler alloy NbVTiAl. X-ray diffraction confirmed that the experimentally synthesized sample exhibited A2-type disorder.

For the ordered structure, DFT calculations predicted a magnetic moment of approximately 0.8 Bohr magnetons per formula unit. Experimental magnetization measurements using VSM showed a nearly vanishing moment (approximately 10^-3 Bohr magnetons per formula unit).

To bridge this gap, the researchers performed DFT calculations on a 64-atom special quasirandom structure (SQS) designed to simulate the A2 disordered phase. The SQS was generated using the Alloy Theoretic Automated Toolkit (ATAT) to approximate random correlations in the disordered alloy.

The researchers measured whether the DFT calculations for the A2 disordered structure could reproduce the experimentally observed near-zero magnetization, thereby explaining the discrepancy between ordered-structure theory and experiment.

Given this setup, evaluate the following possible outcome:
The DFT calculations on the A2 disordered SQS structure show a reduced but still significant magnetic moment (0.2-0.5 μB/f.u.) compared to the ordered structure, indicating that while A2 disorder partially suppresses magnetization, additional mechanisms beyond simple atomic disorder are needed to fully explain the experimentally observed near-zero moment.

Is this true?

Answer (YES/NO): NO